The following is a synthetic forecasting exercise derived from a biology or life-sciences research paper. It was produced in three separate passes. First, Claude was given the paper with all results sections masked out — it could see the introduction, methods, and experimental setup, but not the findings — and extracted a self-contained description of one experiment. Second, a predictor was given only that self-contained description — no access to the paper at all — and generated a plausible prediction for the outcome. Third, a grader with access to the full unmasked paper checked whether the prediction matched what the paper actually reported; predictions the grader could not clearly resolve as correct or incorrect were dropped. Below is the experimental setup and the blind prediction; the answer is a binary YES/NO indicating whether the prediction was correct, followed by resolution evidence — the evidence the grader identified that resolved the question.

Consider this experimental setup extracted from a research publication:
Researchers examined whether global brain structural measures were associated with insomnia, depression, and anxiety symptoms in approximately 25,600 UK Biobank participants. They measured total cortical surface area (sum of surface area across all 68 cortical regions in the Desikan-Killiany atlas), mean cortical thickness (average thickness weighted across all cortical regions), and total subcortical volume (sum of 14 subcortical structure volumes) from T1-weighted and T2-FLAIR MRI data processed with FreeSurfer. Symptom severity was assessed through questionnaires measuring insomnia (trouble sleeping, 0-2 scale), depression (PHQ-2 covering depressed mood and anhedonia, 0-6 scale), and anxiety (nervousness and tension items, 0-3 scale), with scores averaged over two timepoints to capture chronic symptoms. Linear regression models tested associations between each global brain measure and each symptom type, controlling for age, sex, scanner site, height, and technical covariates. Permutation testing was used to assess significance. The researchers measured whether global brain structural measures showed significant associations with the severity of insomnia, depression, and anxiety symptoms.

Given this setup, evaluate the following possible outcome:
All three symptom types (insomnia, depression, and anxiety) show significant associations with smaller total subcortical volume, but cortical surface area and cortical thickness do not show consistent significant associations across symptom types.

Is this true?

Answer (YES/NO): NO